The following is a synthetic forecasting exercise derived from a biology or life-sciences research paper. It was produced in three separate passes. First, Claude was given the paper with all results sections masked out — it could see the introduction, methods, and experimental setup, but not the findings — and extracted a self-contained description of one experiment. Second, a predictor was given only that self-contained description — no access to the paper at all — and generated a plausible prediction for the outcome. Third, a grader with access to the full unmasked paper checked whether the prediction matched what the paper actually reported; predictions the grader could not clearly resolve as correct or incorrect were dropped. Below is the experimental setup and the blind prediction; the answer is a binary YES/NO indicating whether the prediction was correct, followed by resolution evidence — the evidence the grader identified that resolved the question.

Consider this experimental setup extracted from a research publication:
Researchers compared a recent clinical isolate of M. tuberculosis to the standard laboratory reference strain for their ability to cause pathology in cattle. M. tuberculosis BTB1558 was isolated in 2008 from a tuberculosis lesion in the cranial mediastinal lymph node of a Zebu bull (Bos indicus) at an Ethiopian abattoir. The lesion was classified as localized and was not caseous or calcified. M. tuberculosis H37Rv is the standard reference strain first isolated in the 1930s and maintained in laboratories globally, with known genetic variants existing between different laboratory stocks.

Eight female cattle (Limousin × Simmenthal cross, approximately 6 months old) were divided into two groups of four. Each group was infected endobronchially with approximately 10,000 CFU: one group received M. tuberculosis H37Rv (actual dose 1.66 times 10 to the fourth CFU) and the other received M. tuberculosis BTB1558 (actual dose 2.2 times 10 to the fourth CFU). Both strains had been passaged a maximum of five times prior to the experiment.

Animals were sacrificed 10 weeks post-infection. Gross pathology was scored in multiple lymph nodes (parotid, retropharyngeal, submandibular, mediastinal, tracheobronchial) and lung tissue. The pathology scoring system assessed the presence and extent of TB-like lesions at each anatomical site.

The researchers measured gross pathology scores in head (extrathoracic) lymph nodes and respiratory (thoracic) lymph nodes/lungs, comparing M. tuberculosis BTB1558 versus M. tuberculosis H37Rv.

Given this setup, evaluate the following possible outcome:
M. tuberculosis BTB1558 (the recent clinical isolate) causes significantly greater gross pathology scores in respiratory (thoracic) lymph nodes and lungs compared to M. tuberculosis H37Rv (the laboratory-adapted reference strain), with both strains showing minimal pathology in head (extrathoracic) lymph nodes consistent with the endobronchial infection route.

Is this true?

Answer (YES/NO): NO